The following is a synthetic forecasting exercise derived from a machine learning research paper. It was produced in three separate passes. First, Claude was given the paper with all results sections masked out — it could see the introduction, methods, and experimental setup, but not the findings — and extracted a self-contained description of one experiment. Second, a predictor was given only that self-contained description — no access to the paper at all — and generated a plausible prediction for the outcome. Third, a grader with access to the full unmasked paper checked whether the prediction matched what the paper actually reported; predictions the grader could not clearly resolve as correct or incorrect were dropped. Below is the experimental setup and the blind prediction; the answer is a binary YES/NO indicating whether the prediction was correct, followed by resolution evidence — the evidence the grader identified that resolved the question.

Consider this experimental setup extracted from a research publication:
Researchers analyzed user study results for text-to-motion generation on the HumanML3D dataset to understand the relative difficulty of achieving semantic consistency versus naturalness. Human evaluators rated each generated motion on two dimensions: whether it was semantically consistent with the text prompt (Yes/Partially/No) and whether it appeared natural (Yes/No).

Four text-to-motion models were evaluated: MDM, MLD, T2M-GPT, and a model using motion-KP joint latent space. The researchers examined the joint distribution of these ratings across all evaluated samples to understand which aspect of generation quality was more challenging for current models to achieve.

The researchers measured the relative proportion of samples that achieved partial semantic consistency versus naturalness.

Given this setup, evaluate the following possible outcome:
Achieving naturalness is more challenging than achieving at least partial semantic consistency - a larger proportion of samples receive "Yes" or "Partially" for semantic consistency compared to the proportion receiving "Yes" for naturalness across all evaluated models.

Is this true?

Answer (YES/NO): YES